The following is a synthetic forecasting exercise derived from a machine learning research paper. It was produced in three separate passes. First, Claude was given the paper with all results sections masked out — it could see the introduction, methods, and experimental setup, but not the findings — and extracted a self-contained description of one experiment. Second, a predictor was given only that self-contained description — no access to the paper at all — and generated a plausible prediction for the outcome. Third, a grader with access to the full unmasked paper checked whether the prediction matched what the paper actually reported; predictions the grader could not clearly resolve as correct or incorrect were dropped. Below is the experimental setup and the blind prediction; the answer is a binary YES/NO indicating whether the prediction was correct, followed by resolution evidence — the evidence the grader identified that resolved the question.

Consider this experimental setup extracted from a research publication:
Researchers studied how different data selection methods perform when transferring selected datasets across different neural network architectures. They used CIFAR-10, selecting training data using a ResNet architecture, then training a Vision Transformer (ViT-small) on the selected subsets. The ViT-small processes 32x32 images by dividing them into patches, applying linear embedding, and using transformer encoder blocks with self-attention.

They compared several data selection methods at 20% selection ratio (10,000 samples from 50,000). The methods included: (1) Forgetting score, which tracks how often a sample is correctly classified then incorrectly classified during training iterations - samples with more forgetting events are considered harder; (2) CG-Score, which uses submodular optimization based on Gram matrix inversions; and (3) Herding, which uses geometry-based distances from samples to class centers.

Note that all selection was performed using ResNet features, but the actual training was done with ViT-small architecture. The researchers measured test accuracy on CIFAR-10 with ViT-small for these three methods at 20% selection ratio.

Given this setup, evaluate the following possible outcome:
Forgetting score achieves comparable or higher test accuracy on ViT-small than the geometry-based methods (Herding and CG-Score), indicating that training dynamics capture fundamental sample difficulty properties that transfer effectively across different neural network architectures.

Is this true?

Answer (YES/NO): NO